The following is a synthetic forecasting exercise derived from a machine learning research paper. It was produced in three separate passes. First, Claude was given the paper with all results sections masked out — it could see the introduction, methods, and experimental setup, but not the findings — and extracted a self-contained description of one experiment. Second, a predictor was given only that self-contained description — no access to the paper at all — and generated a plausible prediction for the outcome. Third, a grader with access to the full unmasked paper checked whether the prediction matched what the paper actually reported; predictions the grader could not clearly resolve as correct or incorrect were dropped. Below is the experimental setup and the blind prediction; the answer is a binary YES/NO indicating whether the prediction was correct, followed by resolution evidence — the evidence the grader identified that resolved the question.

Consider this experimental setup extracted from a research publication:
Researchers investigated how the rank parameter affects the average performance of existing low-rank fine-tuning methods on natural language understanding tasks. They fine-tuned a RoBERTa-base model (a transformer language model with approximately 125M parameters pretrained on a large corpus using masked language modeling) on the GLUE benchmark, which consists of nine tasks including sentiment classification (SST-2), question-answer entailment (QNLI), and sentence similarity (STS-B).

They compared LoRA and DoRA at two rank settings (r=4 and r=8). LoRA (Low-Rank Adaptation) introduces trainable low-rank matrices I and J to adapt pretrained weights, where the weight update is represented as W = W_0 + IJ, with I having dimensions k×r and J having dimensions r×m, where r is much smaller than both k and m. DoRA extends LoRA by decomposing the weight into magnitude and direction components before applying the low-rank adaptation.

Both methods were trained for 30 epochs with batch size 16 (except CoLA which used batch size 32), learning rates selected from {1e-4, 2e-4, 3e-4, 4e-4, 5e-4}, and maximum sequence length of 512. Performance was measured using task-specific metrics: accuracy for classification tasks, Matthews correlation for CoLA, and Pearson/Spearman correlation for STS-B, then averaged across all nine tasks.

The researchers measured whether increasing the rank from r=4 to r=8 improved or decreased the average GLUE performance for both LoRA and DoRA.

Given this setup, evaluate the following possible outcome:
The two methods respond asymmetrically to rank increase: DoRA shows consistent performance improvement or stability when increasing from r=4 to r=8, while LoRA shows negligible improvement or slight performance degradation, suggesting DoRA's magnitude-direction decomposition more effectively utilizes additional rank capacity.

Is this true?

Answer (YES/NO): NO